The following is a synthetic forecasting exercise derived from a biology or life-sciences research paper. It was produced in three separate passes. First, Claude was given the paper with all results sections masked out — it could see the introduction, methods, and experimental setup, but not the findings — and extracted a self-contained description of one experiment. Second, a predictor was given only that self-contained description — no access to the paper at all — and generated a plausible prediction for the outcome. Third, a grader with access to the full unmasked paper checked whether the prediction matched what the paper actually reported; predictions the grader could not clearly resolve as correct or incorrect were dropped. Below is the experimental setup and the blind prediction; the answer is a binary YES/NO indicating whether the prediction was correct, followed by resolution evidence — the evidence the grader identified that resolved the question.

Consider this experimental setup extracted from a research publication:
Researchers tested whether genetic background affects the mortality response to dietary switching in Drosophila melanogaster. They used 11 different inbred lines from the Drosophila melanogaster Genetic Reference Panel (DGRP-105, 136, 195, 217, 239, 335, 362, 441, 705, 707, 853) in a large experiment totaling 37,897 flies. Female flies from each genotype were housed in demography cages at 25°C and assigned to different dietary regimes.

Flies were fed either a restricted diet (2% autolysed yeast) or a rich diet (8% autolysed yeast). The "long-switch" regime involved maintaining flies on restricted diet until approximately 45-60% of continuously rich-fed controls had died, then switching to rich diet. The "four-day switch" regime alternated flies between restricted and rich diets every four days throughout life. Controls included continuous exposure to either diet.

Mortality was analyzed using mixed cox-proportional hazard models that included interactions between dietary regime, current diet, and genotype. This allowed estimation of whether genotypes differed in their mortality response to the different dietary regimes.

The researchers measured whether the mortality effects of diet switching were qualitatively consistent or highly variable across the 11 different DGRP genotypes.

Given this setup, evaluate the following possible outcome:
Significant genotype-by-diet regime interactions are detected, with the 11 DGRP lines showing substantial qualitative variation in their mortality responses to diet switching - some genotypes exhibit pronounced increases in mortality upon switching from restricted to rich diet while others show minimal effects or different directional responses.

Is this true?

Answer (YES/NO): NO